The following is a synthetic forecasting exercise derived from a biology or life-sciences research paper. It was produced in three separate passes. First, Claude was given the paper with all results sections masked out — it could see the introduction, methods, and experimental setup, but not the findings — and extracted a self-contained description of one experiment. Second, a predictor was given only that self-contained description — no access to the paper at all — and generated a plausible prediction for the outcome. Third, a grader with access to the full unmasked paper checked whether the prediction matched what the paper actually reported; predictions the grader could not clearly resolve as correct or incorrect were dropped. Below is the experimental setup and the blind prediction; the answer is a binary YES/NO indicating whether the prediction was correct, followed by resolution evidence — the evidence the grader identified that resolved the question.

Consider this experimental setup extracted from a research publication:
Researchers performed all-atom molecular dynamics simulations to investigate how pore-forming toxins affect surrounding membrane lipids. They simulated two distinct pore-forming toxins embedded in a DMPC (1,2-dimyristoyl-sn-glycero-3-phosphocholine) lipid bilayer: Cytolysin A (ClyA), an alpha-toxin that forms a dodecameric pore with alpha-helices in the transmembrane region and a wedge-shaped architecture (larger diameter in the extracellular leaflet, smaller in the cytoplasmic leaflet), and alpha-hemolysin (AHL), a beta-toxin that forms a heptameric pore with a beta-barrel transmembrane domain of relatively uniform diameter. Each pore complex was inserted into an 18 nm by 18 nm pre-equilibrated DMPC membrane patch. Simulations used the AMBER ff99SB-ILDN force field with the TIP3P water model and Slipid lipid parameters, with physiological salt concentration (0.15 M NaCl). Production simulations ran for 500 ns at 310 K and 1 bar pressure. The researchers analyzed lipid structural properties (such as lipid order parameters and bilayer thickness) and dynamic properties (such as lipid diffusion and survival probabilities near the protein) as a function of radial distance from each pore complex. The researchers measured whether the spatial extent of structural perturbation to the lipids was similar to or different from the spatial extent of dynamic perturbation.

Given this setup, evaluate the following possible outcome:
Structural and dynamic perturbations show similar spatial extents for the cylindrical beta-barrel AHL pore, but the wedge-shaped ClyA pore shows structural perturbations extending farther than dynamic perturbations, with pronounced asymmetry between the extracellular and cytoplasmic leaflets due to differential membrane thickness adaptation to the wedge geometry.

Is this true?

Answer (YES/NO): NO